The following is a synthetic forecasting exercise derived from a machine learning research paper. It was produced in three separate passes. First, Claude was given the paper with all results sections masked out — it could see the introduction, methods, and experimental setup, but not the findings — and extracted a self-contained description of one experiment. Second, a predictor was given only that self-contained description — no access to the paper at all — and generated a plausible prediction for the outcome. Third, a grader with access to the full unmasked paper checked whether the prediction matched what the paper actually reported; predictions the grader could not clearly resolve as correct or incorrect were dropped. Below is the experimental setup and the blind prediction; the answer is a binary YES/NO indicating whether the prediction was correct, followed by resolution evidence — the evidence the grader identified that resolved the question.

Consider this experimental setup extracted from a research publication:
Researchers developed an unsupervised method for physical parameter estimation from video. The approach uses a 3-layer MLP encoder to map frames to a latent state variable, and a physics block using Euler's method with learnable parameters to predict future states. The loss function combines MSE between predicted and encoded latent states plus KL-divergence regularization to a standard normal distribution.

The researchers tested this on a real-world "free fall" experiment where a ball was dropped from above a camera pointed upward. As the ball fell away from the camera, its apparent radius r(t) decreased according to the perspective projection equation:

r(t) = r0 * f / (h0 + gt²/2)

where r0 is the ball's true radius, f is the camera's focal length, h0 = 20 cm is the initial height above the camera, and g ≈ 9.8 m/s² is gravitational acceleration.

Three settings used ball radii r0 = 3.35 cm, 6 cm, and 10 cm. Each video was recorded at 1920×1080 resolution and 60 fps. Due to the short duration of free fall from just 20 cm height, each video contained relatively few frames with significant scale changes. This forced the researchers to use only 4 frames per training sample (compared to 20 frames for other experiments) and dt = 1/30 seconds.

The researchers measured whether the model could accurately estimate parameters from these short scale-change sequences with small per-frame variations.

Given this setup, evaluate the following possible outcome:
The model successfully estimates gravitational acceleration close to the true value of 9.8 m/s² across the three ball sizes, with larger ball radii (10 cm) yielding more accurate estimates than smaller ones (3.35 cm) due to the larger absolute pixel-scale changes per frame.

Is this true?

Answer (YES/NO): NO